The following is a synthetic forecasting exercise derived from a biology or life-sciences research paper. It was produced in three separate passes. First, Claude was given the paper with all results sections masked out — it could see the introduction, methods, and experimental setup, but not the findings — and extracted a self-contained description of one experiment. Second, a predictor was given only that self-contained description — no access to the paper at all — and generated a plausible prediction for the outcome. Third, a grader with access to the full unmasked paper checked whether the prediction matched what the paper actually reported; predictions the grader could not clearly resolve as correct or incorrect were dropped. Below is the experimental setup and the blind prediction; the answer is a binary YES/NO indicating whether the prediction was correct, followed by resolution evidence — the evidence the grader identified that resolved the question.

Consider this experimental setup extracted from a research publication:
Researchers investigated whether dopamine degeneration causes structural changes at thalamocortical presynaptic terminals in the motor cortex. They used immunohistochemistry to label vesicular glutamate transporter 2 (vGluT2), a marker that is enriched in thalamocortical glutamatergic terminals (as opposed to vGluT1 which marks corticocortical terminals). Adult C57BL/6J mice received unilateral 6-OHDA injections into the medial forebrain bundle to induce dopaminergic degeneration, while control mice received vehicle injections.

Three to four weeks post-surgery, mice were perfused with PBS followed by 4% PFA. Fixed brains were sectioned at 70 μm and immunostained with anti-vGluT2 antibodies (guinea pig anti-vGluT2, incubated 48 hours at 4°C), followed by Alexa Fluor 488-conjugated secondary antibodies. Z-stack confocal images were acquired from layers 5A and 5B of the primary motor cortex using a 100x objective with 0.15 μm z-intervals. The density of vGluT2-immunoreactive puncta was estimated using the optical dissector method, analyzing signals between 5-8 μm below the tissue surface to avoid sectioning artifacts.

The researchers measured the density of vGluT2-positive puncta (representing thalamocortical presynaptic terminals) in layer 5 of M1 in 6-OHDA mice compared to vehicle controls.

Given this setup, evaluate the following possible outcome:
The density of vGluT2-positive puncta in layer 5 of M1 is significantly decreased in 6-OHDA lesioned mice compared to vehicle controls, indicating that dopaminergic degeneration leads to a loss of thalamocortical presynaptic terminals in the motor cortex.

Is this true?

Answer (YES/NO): YES